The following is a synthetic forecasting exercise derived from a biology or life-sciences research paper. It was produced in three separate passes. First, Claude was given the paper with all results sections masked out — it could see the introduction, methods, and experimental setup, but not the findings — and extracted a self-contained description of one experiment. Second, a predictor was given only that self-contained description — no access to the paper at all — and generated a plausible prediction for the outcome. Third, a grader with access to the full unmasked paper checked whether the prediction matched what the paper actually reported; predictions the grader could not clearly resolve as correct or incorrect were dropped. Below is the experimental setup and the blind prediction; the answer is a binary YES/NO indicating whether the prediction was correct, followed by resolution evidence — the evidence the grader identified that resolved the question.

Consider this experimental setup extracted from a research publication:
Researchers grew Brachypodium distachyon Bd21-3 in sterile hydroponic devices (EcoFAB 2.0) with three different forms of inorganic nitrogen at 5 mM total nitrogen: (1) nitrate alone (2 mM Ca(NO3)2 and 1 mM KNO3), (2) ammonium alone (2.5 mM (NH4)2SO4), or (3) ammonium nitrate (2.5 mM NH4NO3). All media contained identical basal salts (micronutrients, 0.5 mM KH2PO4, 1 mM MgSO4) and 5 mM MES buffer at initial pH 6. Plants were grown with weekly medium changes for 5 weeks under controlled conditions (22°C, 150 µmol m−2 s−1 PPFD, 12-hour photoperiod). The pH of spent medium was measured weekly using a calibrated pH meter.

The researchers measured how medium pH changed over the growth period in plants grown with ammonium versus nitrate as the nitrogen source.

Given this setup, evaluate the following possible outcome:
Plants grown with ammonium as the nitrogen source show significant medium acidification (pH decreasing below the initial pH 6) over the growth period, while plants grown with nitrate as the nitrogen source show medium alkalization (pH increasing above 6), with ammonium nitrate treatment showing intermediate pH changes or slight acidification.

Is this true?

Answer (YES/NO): YES